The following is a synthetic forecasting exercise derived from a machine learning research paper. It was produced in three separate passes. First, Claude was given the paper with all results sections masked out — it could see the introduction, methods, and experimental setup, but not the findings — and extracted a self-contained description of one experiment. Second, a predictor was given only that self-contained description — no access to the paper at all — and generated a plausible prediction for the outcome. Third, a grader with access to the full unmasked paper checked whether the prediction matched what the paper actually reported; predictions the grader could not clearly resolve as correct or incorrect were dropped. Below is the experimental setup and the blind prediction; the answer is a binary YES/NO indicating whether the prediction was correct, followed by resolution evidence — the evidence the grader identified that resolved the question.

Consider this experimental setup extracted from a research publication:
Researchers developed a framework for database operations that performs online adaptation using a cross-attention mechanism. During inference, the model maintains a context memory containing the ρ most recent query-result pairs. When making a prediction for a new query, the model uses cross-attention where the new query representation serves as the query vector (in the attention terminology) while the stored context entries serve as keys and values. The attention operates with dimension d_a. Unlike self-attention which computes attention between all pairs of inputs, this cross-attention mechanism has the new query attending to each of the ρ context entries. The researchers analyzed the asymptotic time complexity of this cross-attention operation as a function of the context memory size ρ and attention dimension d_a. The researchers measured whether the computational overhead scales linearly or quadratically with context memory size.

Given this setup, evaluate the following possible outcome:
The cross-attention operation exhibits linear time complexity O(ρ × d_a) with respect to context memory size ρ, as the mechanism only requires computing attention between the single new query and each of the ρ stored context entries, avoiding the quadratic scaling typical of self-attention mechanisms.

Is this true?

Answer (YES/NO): YES